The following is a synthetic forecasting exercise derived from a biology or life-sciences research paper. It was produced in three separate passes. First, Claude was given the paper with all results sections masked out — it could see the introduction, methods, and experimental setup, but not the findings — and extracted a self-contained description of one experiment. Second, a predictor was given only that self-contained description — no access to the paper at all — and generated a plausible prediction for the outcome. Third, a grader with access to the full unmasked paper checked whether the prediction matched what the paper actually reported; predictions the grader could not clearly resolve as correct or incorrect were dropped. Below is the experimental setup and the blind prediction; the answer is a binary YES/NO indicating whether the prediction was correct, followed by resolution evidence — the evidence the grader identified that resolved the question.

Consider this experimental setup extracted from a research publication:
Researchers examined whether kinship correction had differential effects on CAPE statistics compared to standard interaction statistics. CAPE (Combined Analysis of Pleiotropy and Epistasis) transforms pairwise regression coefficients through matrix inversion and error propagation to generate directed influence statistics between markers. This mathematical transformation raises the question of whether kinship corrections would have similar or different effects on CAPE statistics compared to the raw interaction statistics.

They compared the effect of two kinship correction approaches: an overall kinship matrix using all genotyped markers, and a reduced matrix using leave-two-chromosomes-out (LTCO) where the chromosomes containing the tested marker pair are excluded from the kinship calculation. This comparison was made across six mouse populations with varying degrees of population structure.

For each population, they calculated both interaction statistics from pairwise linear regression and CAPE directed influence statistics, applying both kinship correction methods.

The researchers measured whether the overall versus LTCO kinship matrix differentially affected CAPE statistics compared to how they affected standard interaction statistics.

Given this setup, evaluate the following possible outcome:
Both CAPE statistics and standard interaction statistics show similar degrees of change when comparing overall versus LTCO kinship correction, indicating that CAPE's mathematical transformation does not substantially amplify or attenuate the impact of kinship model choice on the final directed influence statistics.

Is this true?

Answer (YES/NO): YES